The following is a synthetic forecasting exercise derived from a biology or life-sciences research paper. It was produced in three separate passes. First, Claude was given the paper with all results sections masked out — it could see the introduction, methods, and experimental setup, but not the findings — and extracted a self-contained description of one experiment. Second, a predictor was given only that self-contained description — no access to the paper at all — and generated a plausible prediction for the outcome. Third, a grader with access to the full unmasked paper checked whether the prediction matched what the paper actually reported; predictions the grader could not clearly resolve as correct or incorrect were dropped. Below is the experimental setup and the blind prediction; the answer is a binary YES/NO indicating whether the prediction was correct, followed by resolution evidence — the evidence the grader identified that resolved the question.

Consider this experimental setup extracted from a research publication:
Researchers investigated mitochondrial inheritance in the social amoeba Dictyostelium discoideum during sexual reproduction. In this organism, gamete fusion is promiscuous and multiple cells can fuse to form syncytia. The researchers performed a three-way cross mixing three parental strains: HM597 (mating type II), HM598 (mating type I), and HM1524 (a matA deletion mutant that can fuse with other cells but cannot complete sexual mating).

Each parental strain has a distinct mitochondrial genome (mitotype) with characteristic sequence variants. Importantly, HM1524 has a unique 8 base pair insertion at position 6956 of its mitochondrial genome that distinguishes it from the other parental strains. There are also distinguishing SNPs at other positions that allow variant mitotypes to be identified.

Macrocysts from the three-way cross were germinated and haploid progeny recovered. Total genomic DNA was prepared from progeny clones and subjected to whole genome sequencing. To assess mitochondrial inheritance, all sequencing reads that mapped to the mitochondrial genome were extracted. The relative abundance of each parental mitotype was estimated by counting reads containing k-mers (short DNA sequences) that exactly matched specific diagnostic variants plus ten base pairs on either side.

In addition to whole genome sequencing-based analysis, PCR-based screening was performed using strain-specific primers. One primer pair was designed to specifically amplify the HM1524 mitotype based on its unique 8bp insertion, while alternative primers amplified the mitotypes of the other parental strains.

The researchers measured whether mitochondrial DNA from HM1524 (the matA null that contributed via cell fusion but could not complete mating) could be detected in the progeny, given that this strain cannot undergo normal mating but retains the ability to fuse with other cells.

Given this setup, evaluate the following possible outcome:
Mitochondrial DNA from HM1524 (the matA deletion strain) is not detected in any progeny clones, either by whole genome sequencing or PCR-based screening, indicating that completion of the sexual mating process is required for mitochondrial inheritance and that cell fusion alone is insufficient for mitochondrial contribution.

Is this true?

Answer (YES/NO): NO